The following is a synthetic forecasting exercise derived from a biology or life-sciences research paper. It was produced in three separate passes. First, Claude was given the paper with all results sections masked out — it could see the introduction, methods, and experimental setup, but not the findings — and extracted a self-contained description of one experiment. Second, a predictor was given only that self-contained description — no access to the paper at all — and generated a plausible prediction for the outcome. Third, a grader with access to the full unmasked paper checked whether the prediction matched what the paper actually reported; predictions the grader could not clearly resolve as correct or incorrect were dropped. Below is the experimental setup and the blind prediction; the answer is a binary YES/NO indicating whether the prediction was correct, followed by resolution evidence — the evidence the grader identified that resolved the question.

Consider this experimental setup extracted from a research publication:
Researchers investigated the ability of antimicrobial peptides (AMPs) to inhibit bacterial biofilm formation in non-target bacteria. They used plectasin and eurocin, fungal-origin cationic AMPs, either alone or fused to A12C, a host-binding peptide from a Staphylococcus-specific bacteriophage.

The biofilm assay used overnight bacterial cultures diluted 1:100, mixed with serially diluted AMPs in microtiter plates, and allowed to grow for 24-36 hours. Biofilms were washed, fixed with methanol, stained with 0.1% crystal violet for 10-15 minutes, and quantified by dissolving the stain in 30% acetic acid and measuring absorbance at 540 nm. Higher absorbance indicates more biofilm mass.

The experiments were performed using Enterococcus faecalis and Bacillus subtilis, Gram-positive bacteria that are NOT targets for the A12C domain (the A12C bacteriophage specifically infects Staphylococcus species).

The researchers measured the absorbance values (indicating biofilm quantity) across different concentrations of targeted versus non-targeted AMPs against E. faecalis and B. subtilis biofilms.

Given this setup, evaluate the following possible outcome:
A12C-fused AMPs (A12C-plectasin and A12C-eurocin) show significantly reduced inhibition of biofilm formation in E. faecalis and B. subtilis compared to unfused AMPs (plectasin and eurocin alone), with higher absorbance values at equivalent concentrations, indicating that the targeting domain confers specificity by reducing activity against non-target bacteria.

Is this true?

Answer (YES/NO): YES